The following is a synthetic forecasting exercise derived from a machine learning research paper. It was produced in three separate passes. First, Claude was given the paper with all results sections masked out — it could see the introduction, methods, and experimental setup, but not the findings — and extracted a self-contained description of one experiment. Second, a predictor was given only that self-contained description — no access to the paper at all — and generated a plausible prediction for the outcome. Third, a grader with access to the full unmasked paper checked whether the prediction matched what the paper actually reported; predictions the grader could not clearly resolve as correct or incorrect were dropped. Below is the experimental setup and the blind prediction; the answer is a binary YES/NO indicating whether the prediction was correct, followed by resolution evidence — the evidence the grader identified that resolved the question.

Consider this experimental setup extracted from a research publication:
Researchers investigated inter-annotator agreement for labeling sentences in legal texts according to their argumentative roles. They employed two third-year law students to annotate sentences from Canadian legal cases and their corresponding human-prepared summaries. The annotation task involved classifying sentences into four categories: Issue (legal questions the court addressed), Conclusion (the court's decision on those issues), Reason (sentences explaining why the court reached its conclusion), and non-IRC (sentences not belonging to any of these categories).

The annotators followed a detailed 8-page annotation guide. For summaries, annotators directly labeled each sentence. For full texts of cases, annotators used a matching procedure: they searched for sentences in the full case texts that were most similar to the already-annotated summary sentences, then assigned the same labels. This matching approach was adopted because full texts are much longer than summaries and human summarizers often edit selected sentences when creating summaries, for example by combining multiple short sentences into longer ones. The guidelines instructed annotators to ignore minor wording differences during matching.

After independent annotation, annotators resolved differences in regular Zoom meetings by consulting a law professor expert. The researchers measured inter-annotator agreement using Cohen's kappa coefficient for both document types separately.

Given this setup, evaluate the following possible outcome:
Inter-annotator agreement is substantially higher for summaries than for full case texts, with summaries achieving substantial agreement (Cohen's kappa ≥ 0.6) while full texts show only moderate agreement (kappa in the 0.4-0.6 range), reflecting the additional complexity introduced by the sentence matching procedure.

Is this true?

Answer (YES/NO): NO